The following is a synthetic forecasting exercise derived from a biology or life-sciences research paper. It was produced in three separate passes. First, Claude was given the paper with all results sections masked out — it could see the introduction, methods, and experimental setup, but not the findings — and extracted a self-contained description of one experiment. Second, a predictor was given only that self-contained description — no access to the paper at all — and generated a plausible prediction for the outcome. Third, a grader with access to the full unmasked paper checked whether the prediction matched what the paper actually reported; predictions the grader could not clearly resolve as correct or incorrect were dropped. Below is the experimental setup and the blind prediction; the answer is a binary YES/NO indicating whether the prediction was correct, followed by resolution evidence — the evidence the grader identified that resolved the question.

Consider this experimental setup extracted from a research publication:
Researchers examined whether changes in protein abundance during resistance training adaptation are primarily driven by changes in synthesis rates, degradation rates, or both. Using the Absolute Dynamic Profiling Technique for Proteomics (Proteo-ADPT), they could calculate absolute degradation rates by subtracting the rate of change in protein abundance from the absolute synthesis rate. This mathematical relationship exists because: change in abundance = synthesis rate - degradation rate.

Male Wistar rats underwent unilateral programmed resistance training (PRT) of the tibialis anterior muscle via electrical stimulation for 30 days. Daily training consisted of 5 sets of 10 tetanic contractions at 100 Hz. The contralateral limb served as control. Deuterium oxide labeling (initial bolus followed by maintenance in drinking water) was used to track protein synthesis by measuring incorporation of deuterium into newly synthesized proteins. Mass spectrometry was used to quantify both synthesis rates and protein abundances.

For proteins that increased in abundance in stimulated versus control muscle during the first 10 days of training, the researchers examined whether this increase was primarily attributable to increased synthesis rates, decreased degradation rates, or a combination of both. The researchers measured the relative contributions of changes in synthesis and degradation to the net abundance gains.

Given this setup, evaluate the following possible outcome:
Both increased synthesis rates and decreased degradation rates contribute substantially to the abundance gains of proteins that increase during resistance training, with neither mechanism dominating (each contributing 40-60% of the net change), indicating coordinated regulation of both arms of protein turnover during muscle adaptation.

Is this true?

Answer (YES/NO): NO